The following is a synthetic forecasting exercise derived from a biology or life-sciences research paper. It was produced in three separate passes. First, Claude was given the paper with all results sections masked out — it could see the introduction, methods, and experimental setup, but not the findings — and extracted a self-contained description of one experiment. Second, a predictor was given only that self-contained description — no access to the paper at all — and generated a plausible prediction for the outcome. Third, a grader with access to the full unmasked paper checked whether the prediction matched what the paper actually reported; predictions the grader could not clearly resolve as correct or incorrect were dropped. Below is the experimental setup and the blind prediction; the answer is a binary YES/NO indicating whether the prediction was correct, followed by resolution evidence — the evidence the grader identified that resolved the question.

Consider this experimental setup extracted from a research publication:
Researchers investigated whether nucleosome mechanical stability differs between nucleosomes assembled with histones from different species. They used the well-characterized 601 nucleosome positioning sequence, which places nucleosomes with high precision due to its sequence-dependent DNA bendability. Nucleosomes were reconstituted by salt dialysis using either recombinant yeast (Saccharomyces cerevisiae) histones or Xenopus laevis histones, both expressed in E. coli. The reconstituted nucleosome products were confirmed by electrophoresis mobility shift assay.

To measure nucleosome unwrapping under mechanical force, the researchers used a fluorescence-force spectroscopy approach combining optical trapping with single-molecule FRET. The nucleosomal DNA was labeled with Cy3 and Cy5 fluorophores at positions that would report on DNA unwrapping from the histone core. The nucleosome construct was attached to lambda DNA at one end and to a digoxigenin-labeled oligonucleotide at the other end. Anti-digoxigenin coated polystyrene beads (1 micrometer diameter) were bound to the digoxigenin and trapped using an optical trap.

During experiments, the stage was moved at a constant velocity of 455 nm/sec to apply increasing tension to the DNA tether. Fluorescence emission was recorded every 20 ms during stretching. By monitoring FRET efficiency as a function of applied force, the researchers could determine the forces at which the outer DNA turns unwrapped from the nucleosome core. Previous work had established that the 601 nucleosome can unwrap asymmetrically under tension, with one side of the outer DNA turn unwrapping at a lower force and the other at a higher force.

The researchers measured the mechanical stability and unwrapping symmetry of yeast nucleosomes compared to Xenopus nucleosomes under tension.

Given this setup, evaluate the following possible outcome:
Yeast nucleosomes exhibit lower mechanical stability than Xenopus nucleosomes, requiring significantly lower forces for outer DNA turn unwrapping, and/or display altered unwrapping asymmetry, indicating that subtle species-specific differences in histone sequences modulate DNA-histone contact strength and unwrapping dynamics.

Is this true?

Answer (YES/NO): YES